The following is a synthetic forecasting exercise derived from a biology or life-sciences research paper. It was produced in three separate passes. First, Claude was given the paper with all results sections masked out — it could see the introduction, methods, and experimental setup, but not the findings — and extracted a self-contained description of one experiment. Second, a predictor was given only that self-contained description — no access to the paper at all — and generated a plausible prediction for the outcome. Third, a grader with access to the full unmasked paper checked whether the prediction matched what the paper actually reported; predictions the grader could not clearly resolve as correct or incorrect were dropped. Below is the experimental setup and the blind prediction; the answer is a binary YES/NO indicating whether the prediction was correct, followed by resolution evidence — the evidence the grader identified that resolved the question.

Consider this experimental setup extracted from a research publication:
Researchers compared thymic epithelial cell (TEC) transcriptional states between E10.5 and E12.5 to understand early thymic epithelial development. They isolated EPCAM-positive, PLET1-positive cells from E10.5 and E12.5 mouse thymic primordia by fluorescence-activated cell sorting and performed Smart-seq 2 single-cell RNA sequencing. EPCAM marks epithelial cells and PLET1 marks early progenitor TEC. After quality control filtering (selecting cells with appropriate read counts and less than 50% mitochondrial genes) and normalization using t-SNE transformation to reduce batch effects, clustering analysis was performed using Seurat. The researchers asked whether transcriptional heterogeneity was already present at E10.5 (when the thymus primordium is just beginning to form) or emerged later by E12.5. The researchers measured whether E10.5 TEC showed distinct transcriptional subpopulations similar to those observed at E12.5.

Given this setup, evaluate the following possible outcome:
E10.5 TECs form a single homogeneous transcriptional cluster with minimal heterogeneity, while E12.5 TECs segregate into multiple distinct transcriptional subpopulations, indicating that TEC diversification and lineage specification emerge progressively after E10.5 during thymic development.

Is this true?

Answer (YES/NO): NO